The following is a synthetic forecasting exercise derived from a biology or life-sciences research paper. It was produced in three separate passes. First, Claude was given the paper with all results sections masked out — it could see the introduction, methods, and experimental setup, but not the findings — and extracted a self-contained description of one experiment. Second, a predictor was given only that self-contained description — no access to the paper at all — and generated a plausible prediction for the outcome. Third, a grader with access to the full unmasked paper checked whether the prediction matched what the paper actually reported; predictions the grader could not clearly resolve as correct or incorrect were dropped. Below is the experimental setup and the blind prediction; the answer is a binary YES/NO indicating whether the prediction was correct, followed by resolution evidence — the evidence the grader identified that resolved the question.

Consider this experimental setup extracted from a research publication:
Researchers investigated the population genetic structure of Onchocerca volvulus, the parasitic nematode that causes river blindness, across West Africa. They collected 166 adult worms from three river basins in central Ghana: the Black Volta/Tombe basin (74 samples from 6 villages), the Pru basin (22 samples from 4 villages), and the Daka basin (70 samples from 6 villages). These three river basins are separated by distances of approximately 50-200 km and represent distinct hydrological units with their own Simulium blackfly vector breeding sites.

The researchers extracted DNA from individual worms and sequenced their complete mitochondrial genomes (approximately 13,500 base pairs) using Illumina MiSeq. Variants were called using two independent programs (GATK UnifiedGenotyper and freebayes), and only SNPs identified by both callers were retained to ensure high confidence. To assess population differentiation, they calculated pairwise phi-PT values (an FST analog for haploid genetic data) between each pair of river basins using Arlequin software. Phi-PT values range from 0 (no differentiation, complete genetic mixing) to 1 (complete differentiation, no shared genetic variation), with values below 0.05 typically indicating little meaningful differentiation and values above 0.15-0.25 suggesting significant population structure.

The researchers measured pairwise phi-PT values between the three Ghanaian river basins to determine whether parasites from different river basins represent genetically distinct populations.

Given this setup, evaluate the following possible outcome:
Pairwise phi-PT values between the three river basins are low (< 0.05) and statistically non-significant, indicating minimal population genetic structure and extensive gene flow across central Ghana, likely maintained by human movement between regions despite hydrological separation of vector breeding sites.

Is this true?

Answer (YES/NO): NO